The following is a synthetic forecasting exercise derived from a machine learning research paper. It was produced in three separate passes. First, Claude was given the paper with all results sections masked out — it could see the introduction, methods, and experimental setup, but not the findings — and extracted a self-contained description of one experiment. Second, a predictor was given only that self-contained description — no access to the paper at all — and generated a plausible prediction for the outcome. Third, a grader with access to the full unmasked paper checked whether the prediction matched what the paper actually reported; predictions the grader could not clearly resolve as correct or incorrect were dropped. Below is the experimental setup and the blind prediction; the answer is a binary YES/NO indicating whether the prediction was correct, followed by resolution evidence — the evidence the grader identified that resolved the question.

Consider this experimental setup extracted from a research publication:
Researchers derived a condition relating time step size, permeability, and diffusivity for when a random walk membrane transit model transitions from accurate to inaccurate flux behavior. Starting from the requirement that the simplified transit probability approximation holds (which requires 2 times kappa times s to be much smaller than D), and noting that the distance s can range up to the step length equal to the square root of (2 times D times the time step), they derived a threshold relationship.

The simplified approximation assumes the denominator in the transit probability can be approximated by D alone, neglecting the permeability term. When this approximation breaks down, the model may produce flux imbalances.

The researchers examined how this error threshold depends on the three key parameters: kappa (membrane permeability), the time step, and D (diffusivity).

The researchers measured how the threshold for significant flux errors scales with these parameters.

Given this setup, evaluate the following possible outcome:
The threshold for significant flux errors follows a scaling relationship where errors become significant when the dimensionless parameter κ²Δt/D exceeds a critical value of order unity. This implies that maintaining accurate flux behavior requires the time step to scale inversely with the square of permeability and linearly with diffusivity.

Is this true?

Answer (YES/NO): YES